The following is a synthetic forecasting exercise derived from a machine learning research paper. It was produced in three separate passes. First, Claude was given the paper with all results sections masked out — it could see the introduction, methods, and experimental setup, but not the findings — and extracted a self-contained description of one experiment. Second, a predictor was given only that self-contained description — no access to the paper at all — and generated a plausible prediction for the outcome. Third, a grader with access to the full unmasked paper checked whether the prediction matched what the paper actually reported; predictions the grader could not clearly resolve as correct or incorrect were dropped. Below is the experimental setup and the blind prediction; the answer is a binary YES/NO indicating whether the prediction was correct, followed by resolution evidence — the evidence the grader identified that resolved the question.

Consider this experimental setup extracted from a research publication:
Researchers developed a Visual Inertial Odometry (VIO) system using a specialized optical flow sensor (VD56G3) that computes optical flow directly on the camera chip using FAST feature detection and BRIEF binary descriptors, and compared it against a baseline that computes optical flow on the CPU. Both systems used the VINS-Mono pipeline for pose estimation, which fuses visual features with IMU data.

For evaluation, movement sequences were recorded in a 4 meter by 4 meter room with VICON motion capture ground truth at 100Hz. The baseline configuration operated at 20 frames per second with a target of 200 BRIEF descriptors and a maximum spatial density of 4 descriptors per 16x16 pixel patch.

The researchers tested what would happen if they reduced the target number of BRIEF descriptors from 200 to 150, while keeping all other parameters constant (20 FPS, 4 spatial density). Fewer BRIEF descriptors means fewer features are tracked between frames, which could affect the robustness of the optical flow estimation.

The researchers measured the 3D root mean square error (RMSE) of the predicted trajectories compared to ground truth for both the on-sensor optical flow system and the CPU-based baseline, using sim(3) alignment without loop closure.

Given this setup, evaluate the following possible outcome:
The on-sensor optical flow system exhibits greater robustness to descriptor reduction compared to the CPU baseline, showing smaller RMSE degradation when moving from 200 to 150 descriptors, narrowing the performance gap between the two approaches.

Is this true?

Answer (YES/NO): NO